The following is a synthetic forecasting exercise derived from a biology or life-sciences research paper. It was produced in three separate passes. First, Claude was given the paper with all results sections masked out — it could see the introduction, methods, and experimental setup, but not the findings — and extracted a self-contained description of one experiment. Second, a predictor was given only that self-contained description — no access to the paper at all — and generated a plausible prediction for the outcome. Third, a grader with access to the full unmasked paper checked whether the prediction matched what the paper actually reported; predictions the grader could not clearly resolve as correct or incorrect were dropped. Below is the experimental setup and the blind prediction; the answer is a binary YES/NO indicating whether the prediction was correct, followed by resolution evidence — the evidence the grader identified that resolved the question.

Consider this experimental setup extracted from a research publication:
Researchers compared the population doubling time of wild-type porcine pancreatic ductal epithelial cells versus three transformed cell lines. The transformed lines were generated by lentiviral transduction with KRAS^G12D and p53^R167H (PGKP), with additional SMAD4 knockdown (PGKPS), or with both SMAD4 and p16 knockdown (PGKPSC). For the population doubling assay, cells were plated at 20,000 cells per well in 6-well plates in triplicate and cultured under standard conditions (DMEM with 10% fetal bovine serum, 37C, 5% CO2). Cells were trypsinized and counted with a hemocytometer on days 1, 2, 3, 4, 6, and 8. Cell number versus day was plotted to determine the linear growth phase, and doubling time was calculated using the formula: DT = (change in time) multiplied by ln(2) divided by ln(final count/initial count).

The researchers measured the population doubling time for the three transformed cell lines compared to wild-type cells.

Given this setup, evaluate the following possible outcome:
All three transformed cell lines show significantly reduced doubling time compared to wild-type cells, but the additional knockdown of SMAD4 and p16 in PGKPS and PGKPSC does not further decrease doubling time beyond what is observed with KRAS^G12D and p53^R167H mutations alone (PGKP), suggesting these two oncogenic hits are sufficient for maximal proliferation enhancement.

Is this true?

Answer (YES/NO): YES